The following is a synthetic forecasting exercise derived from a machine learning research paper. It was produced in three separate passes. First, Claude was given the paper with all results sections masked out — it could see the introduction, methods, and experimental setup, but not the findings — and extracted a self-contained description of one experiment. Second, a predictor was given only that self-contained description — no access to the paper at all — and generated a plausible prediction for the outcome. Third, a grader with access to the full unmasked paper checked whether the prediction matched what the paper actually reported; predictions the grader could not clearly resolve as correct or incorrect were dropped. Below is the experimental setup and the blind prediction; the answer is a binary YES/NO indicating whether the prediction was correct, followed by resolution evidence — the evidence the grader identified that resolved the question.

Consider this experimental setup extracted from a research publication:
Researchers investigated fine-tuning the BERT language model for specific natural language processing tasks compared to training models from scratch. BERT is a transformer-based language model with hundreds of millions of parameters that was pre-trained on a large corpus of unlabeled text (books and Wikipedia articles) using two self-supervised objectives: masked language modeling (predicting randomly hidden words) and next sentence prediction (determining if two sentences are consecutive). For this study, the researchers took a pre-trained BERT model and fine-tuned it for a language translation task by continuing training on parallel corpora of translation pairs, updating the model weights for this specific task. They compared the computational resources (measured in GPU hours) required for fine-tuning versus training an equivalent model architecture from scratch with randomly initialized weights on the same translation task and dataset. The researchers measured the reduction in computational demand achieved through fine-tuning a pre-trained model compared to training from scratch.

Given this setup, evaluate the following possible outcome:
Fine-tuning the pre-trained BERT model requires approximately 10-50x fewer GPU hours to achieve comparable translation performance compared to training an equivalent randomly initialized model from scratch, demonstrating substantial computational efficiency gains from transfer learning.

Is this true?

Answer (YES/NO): NO